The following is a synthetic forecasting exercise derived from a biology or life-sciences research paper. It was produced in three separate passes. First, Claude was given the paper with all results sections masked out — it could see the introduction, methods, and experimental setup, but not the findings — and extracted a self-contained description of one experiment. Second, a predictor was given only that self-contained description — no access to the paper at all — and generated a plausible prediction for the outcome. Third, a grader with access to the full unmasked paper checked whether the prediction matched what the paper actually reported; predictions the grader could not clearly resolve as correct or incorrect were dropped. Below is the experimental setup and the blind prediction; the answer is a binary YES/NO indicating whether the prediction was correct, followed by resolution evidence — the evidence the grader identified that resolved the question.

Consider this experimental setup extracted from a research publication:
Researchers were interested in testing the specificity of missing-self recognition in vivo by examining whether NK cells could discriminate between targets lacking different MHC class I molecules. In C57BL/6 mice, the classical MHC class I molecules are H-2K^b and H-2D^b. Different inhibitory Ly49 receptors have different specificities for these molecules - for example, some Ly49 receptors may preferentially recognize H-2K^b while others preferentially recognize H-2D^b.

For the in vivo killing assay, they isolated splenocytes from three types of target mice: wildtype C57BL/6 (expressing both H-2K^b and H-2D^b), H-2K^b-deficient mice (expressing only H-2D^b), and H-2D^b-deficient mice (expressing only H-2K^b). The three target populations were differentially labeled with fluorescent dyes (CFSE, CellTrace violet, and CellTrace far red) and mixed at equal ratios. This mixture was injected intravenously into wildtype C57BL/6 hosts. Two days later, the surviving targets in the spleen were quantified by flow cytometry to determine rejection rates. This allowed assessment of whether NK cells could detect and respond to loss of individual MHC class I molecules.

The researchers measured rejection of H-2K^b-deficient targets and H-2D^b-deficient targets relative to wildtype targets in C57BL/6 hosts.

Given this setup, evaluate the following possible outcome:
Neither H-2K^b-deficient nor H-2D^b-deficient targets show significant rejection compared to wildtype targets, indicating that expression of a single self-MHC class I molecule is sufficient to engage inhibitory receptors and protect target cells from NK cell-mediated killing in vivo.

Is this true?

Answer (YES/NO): NO